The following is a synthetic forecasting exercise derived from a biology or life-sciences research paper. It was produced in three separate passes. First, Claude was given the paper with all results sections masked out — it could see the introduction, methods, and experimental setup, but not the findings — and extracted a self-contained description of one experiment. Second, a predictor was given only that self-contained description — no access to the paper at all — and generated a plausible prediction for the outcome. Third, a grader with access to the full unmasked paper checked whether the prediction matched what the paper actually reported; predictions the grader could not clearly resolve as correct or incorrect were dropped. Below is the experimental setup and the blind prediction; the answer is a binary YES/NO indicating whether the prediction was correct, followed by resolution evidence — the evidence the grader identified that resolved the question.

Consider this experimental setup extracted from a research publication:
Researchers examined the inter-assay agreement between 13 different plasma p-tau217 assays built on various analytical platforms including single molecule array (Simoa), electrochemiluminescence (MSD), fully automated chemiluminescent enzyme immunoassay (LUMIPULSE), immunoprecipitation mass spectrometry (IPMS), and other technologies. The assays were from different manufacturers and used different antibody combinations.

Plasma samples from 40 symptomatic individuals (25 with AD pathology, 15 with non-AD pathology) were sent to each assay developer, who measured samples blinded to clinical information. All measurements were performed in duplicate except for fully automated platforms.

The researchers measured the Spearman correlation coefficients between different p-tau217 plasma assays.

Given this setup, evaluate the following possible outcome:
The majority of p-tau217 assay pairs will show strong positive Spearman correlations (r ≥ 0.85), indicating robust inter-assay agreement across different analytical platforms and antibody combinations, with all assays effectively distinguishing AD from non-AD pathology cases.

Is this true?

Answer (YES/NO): YES